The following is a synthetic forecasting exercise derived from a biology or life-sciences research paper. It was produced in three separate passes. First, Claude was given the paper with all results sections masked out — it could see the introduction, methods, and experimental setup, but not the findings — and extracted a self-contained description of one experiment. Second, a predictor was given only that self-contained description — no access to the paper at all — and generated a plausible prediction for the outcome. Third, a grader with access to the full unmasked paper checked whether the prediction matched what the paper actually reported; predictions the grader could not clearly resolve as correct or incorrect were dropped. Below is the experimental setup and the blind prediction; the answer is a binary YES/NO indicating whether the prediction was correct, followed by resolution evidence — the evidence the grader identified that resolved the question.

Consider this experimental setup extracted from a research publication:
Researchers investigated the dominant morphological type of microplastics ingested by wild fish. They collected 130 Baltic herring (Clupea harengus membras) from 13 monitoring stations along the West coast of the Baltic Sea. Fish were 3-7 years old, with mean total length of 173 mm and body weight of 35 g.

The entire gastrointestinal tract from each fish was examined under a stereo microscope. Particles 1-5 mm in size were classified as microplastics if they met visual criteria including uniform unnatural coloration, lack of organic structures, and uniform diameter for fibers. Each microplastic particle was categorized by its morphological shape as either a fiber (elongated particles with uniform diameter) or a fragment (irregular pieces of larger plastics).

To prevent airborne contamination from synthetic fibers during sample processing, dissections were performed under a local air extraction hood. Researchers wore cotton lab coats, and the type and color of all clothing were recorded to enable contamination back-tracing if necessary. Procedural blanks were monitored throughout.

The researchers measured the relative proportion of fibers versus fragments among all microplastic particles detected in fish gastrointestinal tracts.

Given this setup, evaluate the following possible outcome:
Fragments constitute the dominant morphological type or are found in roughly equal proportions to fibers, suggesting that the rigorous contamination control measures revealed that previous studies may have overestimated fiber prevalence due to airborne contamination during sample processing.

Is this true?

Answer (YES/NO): NO